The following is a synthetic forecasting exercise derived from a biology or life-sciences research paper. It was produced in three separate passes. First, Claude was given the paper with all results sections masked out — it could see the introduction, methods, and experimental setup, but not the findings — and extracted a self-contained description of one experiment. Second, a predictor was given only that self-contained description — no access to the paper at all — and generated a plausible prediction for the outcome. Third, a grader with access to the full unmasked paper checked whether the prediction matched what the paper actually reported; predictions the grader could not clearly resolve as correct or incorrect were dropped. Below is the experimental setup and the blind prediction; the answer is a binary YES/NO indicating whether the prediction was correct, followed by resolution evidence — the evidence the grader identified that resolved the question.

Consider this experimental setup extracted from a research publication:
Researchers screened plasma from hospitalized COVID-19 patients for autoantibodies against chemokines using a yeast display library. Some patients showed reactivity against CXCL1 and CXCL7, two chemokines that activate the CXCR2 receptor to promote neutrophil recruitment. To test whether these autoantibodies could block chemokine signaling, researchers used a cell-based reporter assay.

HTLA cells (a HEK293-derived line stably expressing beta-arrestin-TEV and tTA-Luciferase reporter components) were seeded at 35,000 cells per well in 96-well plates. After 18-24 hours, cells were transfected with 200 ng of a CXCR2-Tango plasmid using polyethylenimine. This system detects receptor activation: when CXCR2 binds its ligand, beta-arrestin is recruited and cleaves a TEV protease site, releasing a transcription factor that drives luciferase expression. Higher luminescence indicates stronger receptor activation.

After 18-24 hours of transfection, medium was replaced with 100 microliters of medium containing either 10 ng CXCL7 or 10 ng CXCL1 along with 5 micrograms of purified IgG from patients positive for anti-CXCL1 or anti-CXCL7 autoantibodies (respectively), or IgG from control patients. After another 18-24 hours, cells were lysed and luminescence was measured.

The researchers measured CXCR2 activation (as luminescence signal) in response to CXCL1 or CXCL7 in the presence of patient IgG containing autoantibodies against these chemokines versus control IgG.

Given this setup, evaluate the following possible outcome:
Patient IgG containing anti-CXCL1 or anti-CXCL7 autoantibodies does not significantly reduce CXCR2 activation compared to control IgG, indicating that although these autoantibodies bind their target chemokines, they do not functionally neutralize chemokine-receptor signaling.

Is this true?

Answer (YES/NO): NO